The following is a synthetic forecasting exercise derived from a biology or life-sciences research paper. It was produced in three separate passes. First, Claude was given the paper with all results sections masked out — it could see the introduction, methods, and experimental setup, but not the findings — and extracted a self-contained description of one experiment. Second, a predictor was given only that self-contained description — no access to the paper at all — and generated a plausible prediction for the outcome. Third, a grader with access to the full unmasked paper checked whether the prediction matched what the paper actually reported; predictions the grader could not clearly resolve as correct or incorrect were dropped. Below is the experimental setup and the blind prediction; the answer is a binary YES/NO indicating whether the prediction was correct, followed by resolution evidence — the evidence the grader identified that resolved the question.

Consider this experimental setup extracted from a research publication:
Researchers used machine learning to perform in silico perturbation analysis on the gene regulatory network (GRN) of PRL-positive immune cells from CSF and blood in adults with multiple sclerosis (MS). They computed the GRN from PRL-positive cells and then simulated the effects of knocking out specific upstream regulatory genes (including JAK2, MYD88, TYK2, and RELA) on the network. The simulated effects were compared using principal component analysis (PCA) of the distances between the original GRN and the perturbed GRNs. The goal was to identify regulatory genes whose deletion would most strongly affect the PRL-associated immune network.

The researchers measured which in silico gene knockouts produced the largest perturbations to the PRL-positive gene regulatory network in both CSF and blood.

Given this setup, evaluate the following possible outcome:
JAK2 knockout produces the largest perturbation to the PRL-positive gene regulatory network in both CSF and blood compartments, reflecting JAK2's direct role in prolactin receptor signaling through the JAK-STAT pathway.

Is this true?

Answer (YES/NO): NO